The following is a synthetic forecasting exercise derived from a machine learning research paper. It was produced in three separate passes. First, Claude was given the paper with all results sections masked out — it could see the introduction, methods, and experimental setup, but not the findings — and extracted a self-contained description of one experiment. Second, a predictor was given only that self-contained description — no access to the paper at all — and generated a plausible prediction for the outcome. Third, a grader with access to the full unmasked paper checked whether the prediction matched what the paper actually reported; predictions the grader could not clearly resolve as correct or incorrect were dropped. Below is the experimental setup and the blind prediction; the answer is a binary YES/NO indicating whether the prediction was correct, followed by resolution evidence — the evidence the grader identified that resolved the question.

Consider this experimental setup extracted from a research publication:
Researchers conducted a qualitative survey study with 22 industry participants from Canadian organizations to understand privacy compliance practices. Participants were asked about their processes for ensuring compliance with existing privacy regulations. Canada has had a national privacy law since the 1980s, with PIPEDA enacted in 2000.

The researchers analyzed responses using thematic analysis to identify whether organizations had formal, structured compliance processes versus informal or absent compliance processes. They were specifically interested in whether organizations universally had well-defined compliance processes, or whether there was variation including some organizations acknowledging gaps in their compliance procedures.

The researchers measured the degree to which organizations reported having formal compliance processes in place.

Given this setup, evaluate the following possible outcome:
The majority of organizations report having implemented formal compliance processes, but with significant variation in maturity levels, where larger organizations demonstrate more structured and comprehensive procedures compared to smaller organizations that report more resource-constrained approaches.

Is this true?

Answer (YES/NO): NO